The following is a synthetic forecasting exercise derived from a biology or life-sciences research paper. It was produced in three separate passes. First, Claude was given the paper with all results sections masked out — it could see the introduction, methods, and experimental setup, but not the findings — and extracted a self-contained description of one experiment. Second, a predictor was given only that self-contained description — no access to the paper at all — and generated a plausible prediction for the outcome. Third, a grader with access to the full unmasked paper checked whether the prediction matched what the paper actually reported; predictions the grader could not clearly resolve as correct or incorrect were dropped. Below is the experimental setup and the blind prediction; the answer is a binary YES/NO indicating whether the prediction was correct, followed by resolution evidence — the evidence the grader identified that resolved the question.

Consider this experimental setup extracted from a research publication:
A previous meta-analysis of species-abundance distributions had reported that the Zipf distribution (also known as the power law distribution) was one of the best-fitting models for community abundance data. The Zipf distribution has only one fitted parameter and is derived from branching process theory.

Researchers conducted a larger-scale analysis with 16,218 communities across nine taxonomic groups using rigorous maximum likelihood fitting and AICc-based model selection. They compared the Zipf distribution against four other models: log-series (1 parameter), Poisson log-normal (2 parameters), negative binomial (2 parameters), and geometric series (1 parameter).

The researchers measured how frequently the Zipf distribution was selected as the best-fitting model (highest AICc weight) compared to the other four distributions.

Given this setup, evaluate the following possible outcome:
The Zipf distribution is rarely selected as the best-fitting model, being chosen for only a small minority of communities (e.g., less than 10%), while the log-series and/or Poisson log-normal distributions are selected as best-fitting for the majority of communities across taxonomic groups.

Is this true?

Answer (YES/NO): YES